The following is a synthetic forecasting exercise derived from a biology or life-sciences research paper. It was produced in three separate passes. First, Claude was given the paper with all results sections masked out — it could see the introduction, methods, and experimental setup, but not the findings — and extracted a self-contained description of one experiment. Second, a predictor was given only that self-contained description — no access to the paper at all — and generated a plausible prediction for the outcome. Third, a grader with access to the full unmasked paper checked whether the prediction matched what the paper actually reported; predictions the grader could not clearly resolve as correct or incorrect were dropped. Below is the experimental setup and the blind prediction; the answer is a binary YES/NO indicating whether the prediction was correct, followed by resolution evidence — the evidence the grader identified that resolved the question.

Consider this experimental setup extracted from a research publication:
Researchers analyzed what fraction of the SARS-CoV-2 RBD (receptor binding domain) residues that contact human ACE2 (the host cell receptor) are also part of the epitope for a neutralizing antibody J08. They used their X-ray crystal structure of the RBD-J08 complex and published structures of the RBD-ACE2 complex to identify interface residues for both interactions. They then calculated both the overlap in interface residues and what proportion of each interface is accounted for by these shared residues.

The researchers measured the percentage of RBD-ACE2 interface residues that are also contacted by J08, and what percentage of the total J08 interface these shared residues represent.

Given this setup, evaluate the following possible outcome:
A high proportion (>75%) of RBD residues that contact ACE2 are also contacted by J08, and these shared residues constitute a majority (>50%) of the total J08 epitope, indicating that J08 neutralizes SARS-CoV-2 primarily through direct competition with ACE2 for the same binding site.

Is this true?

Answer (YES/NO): NO